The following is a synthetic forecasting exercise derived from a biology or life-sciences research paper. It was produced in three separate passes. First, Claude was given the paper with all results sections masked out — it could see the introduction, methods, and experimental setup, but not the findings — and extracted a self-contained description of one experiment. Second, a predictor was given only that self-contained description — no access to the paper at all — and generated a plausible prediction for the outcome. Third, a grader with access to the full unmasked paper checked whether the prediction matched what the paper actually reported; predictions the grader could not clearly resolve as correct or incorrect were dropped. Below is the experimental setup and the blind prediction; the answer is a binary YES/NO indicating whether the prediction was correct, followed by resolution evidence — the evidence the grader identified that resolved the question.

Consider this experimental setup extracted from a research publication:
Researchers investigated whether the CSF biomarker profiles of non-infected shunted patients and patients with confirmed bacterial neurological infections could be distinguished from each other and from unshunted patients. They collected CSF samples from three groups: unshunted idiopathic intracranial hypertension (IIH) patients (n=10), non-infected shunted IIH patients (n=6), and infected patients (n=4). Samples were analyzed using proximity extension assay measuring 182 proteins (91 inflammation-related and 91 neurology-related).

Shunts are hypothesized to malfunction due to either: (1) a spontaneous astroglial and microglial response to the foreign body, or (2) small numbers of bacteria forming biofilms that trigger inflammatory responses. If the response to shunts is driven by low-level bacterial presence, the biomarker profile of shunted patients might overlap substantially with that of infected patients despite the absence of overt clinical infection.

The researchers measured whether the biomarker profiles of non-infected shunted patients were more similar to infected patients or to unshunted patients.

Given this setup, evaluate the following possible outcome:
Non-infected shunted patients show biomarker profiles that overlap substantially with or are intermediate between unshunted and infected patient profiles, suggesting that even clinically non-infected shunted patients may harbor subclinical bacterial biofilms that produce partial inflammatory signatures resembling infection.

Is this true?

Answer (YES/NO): NO